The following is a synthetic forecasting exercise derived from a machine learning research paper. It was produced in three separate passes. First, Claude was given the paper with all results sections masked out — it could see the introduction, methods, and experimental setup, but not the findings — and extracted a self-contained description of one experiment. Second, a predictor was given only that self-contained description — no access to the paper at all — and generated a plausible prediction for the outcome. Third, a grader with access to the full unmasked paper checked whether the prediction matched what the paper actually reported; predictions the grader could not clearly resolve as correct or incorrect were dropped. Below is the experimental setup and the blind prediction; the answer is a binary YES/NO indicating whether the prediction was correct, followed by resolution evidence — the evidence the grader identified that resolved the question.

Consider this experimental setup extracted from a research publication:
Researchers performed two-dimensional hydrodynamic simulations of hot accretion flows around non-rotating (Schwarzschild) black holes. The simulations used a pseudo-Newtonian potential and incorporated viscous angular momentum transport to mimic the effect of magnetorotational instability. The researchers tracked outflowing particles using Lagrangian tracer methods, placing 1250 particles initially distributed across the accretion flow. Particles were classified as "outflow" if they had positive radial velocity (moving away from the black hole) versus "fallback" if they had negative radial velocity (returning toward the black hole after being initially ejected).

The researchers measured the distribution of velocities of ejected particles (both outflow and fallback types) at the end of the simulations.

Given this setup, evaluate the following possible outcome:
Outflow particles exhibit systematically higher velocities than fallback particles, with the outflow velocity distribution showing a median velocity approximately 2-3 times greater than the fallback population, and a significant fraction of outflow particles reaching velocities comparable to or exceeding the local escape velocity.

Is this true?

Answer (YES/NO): NO